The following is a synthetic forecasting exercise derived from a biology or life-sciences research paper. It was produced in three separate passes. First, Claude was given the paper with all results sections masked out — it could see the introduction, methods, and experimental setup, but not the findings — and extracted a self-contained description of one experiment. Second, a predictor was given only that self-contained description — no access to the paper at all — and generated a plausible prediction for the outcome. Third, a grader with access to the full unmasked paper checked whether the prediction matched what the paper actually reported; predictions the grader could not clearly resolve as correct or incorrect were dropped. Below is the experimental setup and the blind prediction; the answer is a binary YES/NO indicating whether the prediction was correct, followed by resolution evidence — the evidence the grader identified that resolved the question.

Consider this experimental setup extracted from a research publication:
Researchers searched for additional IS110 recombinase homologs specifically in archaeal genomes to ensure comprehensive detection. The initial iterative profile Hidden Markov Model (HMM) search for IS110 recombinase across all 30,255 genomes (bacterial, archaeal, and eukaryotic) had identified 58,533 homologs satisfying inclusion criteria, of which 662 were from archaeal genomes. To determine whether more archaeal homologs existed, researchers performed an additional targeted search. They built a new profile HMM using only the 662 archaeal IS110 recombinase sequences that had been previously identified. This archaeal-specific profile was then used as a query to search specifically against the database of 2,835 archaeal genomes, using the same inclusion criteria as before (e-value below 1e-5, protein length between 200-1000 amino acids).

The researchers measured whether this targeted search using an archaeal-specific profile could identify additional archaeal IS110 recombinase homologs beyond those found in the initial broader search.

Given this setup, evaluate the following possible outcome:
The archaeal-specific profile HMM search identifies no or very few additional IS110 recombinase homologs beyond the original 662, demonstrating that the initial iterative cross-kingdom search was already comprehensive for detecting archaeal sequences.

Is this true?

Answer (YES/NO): YES